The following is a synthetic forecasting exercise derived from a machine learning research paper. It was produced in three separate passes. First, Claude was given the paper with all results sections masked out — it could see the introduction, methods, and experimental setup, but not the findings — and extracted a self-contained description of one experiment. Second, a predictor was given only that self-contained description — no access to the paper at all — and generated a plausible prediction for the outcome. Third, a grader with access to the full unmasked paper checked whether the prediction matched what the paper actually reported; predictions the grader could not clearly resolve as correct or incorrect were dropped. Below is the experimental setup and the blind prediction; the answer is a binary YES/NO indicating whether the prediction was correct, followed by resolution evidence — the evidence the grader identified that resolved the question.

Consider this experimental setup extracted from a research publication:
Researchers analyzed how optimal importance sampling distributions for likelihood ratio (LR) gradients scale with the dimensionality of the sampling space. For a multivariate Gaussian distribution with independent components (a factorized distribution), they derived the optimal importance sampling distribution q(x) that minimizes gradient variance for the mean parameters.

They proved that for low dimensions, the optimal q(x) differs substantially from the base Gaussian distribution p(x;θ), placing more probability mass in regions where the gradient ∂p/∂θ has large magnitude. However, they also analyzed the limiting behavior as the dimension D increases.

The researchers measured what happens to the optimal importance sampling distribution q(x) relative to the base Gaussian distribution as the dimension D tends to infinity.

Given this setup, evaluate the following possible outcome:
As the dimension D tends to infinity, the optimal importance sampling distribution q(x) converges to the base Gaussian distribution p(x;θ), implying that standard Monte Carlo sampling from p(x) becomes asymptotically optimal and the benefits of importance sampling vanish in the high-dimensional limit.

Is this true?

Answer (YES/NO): YES